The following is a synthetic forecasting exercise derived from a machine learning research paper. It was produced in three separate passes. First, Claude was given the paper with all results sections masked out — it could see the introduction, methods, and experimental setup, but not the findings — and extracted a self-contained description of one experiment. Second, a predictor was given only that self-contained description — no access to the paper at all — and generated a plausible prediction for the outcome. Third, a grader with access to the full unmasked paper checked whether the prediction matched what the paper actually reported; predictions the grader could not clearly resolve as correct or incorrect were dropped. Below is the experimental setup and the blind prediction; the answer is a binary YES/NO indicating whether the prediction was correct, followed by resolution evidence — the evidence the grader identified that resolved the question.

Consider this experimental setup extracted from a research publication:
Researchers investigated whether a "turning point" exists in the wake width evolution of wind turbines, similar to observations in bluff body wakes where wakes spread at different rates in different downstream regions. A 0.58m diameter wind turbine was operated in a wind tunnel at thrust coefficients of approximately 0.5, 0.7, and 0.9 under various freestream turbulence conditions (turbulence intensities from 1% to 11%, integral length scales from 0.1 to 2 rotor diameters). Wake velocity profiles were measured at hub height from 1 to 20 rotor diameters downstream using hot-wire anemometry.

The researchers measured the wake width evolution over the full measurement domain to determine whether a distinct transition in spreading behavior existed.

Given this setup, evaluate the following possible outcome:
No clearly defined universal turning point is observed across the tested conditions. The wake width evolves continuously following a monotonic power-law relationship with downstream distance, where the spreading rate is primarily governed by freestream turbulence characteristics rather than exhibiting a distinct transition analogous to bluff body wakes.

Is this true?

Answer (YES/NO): NO